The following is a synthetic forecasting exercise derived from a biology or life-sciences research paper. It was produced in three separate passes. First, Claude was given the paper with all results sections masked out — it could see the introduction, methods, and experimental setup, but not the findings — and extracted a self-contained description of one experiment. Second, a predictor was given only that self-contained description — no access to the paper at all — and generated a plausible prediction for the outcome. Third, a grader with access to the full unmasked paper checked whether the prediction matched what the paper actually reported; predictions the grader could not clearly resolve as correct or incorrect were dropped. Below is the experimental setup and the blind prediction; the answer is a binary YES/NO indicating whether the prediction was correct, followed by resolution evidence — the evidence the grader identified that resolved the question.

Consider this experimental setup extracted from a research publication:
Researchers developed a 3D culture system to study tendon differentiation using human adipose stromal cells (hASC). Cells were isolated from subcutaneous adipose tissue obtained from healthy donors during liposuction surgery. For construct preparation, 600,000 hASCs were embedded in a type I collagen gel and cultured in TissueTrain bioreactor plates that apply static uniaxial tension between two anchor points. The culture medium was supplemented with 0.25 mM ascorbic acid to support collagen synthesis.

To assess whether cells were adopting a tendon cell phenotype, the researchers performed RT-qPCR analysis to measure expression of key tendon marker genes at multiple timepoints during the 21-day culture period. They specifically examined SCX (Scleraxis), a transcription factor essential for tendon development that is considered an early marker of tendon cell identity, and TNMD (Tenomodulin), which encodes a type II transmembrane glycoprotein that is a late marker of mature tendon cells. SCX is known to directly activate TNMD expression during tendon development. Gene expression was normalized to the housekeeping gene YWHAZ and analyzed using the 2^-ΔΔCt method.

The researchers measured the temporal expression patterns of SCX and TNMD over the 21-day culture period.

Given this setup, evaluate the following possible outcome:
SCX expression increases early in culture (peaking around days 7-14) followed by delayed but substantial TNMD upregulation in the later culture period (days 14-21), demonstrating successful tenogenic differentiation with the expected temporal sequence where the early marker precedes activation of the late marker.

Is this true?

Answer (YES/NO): NO